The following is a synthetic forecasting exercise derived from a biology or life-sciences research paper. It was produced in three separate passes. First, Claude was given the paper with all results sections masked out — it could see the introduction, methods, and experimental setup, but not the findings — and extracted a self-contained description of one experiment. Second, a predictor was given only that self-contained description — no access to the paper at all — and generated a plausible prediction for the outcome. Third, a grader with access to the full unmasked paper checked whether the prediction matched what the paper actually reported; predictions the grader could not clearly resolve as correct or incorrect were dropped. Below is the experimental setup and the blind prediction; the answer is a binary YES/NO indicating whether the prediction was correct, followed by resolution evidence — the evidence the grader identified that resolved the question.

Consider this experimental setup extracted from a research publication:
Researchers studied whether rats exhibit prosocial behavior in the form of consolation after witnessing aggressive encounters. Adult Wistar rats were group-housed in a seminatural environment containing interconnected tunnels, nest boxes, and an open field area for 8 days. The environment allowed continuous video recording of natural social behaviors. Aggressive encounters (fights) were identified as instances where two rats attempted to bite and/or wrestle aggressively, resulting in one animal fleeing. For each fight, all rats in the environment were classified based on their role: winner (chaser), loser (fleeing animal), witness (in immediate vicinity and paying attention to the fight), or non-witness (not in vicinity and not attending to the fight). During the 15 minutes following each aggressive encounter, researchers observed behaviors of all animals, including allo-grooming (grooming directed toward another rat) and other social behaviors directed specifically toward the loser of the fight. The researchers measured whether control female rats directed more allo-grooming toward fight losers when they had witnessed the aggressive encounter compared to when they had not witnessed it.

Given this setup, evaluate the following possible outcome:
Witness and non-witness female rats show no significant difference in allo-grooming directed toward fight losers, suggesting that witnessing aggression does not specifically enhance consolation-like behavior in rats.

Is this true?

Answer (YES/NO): NO